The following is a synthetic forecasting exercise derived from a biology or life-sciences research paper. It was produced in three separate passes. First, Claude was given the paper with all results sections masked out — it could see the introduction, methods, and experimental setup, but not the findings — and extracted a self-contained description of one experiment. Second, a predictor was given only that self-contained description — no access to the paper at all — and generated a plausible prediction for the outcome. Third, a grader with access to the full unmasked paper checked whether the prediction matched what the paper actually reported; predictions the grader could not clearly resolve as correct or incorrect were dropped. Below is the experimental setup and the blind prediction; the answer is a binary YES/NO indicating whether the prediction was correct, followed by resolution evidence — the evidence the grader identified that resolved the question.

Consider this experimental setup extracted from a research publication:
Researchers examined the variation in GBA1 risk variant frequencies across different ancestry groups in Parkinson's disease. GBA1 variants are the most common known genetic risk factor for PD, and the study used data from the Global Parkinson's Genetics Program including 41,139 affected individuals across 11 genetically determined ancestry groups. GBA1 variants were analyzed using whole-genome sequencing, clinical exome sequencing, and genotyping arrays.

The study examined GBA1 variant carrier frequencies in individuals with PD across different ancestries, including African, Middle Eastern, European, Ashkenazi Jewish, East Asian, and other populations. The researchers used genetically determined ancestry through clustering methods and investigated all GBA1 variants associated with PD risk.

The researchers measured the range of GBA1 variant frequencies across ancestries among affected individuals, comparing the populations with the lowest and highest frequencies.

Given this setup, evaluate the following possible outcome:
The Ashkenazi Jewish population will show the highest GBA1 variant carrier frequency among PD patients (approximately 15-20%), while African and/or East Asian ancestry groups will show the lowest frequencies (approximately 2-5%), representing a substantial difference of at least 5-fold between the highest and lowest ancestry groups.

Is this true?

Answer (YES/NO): NO